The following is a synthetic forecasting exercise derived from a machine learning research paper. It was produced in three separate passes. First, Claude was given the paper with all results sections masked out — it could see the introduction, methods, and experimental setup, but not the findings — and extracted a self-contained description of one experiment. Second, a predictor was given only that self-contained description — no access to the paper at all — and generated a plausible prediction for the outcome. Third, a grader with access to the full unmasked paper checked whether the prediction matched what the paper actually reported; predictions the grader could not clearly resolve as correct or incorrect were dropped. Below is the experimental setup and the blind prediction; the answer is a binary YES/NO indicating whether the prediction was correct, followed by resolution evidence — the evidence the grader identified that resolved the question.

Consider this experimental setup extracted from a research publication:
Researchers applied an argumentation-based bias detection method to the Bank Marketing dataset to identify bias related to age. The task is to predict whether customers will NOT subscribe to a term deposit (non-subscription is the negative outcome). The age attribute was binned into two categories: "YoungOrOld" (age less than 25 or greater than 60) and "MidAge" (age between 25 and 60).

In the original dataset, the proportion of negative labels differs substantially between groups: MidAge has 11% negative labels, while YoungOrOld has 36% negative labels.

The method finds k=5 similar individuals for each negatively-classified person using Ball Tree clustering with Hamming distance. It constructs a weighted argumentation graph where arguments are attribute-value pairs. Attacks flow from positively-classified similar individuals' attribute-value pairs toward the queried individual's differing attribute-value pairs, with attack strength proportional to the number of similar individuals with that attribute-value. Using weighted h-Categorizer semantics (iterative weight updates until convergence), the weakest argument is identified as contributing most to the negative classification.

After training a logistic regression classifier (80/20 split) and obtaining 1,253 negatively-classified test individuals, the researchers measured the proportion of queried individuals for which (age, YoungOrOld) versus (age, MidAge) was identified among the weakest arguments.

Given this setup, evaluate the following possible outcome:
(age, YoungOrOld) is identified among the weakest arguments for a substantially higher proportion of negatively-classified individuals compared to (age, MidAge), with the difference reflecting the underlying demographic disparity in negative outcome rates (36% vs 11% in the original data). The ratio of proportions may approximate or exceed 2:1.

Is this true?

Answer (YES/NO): YES